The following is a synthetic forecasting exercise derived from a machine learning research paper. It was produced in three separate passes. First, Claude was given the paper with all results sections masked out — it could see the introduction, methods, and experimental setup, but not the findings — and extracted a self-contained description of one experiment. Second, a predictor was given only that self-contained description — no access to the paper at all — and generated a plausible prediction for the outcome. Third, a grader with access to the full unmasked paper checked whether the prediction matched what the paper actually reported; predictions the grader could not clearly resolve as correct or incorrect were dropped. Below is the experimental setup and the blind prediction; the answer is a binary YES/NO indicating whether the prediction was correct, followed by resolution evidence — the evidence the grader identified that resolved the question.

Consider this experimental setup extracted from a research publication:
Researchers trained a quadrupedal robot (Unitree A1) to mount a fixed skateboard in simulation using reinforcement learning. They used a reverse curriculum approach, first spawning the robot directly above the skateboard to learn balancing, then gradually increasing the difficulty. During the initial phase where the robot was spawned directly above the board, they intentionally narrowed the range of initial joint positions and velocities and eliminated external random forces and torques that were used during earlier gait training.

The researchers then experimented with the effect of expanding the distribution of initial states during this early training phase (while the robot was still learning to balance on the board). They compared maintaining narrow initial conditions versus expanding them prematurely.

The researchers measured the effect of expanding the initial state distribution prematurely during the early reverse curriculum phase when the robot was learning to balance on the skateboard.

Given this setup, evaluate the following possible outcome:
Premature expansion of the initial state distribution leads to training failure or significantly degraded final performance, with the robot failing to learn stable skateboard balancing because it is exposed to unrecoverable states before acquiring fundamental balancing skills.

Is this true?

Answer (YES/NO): YES